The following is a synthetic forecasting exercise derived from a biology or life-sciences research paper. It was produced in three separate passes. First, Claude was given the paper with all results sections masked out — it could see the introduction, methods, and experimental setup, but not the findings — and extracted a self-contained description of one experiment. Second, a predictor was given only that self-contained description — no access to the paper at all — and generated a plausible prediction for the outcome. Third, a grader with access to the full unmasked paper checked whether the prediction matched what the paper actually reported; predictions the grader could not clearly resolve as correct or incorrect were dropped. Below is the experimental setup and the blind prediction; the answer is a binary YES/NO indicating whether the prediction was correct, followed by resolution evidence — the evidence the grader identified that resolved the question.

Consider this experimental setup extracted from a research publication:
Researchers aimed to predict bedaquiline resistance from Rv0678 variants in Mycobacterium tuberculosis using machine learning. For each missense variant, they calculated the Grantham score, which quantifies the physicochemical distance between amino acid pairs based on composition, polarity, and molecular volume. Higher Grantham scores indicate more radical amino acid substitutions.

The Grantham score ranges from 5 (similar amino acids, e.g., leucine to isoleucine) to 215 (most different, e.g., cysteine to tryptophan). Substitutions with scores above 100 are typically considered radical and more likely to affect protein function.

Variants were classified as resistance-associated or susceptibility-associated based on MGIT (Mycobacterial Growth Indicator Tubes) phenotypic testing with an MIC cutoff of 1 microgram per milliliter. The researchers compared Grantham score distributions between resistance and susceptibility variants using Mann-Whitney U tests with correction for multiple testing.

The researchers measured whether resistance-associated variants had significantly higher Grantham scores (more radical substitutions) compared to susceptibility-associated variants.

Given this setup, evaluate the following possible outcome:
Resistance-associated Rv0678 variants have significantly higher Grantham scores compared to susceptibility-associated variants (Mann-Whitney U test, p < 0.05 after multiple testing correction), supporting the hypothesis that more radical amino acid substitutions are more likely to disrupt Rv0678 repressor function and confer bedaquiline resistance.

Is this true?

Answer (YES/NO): NO